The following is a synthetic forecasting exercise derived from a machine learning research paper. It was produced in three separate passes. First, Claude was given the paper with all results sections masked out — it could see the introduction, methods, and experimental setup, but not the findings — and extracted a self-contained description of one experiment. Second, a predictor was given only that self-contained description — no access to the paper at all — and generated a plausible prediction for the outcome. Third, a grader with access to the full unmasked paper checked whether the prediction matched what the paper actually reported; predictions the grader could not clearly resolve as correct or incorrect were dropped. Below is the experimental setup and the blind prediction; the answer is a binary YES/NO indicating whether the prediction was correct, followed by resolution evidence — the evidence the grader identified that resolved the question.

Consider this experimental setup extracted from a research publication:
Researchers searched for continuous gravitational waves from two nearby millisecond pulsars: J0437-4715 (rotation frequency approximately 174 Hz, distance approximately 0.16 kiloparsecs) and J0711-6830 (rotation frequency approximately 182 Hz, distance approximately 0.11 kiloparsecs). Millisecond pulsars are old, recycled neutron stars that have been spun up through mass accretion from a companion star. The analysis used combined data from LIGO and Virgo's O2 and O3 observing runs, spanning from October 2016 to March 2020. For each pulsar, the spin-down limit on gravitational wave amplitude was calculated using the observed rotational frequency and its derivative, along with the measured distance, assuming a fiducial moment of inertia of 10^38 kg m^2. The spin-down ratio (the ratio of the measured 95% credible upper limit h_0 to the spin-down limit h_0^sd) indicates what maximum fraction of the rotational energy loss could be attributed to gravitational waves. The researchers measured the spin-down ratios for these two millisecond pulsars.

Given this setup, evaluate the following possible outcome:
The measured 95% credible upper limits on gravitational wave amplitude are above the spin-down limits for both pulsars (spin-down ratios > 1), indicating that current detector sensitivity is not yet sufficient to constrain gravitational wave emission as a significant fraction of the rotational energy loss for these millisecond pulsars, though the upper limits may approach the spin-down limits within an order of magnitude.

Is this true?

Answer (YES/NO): NO